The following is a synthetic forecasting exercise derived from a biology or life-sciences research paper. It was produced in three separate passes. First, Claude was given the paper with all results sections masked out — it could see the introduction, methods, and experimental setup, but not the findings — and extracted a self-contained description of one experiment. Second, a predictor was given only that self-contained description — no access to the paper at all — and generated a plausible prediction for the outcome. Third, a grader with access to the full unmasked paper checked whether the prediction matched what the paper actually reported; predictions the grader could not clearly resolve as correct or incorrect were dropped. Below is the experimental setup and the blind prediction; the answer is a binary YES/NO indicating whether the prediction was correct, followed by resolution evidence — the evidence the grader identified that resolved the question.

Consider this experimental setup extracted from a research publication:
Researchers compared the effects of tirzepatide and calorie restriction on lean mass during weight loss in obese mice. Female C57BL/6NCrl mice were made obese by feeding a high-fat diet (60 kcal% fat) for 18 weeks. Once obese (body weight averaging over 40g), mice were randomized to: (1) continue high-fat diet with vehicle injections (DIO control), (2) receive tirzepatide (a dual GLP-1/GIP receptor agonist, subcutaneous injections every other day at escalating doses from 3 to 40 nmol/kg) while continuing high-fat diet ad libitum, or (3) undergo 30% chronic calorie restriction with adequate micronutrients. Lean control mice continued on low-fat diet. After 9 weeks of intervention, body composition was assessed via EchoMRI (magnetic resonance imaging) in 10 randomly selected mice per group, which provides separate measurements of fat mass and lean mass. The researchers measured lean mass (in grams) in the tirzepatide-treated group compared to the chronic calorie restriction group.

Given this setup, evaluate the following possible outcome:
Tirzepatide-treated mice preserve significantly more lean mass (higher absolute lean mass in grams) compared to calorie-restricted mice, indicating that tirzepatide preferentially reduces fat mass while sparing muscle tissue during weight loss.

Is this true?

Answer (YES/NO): YES